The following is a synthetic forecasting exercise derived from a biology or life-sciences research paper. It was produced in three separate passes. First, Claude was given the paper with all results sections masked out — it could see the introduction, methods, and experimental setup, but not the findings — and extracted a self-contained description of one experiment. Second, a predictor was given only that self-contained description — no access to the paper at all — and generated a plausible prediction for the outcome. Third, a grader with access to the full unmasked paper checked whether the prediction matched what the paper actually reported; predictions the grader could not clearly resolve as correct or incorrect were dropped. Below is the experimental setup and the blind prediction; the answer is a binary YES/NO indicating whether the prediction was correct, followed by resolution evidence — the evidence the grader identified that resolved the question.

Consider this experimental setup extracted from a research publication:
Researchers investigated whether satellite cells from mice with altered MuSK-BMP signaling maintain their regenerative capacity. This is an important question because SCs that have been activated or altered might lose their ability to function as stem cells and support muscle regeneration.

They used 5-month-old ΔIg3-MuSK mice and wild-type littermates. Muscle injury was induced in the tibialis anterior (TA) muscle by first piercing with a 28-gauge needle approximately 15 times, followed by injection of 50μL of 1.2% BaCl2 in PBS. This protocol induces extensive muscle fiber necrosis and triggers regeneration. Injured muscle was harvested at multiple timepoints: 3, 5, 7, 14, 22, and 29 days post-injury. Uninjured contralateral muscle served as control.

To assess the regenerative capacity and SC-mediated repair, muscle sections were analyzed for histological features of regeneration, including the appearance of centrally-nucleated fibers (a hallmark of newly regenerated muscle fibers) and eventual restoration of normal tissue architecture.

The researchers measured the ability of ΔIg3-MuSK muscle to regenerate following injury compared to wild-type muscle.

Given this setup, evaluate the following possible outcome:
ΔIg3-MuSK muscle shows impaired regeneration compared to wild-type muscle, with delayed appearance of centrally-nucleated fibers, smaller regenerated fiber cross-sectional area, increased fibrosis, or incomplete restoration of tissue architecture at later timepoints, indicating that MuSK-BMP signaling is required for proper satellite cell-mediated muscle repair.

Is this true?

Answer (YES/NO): NO